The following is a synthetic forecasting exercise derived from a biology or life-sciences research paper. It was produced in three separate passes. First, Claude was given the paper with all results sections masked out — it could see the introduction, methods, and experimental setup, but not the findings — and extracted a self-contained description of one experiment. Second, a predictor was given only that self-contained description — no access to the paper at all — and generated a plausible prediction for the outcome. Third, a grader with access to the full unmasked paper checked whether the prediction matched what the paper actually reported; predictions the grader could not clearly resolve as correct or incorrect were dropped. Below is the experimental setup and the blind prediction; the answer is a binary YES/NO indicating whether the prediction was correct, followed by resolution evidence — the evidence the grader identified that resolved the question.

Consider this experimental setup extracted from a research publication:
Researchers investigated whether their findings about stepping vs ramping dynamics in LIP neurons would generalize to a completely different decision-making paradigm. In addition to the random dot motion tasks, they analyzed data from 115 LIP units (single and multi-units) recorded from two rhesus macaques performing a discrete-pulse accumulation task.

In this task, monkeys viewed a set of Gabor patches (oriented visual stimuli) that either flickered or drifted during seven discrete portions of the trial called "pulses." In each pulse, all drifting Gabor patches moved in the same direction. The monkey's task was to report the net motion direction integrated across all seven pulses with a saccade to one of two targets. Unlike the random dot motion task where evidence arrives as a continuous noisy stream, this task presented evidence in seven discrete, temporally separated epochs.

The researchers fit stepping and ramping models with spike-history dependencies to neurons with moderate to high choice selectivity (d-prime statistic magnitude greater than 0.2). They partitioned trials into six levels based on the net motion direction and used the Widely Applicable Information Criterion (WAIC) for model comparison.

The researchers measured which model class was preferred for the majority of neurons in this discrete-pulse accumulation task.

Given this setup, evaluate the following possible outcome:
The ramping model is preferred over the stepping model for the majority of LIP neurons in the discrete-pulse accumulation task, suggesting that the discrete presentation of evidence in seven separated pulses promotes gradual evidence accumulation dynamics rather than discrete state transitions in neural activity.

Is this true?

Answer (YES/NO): NO